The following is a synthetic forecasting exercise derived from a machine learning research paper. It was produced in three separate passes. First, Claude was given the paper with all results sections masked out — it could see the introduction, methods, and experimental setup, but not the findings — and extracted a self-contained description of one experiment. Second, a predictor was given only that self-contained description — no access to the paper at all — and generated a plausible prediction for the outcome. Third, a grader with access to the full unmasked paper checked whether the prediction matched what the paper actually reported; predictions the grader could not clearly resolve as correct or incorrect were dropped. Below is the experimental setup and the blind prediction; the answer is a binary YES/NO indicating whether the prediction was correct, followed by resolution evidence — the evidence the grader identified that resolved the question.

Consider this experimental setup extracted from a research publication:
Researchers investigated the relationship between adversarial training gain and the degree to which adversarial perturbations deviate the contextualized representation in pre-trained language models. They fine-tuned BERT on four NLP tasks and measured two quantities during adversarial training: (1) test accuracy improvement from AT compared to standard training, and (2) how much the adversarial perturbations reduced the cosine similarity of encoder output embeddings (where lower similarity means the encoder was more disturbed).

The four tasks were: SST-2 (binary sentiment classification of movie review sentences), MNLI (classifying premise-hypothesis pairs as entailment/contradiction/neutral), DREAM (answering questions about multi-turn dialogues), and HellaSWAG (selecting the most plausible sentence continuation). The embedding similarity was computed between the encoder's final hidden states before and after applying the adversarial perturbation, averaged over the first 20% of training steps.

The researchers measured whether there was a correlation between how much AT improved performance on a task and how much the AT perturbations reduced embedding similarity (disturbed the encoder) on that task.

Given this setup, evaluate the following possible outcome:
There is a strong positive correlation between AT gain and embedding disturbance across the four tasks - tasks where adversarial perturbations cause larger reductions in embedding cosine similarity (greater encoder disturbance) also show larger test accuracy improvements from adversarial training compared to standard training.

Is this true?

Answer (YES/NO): YES